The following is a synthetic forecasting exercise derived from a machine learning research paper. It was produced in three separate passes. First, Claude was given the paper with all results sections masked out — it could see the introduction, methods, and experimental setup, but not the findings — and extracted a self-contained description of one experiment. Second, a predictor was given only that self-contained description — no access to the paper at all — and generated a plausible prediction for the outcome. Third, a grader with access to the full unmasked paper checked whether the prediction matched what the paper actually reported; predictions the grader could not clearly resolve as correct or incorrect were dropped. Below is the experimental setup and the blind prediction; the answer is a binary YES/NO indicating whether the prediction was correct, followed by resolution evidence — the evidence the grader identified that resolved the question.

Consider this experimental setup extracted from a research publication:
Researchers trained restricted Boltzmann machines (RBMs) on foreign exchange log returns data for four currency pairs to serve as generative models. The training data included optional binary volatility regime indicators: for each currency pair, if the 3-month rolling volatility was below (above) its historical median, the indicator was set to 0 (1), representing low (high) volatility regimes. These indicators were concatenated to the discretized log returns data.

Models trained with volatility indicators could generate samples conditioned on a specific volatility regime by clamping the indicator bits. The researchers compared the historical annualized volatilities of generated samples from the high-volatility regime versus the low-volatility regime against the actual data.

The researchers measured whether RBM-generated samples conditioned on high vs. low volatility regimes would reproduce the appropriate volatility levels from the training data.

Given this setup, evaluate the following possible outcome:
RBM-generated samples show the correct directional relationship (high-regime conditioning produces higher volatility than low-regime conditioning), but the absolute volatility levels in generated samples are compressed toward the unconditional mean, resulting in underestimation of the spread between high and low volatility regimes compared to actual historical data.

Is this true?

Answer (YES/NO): YES